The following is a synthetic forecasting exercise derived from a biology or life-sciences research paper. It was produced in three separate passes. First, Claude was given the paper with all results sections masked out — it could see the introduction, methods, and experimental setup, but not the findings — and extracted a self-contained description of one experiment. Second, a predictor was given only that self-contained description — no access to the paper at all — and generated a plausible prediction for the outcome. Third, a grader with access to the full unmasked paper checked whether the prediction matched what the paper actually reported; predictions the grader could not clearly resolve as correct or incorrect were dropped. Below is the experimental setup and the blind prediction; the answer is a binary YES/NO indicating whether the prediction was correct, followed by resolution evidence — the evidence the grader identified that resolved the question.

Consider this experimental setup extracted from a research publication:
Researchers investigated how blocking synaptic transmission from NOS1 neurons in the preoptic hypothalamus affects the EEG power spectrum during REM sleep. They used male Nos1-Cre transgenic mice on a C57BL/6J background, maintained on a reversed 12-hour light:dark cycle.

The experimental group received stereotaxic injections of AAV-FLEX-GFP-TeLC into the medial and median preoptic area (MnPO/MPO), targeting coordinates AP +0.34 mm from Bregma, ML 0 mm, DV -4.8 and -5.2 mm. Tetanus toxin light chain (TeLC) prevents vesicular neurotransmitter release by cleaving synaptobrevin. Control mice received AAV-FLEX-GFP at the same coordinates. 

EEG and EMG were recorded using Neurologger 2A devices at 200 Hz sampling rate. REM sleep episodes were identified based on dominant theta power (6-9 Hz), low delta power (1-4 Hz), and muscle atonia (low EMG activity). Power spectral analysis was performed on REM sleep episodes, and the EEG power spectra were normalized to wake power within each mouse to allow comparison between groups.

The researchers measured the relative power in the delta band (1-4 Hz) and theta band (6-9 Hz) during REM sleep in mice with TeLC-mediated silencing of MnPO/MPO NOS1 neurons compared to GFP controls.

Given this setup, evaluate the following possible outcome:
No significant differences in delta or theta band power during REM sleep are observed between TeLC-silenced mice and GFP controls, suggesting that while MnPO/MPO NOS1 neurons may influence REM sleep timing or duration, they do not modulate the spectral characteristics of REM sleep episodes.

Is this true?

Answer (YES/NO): NO